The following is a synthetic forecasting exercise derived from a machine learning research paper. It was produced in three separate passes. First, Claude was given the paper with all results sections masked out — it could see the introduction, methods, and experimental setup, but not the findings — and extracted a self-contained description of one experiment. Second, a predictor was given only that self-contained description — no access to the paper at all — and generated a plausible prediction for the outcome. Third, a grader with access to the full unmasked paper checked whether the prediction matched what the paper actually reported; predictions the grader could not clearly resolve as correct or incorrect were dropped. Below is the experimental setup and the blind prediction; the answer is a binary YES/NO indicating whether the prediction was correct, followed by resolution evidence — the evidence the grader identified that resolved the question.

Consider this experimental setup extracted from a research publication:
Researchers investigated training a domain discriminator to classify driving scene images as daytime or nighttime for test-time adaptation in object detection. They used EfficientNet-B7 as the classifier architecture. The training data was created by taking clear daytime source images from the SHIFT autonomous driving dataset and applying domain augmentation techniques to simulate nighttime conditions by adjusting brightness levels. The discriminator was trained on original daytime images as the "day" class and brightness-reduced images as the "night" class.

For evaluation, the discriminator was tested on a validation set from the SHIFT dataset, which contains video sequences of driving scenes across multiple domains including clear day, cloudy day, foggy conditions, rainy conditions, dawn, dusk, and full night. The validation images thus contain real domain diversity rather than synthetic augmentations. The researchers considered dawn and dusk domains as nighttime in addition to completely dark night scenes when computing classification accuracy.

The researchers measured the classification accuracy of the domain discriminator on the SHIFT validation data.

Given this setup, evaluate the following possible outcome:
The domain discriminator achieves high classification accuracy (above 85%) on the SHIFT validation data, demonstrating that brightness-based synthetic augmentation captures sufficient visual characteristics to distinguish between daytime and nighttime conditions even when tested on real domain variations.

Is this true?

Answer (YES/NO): YES